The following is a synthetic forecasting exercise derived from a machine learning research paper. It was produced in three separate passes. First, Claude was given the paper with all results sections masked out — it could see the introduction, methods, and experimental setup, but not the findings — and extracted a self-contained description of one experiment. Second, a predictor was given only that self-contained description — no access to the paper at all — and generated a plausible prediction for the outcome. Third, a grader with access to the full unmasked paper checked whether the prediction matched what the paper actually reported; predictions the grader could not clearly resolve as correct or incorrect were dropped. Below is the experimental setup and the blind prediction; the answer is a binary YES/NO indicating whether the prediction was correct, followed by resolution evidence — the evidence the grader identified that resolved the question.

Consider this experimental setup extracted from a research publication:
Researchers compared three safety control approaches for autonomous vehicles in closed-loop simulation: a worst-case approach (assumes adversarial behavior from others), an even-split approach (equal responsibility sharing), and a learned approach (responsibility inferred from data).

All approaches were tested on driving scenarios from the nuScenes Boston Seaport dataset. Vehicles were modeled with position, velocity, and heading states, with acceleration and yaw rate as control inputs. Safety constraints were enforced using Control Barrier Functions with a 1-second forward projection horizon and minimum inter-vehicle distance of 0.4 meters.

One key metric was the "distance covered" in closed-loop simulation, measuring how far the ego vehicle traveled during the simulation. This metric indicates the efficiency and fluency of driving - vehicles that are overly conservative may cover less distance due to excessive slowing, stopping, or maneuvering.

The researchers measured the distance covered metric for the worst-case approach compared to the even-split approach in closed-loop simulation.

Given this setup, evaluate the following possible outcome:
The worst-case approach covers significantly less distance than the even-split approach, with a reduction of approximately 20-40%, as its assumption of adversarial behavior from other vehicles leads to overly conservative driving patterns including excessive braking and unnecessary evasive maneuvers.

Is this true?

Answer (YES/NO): NO